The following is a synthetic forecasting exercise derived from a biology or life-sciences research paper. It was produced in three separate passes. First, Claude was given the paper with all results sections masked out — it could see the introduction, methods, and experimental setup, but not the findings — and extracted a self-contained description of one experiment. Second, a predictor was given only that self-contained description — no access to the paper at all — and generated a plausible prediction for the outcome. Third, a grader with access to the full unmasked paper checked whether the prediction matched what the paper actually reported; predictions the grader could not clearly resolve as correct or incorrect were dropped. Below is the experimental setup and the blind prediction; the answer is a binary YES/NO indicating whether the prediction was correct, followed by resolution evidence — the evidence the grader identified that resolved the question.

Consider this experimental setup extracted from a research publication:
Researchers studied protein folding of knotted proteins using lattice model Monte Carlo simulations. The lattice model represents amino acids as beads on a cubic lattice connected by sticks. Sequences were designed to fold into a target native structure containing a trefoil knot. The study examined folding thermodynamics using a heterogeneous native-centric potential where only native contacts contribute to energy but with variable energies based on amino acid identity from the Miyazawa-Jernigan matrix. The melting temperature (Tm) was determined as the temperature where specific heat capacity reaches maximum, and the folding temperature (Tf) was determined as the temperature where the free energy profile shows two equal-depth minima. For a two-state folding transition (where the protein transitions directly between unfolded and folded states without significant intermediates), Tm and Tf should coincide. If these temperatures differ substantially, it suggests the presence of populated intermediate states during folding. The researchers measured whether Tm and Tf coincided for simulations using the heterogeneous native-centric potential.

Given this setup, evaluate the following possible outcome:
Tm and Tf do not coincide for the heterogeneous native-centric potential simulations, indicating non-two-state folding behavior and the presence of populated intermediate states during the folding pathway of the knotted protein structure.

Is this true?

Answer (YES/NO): YES